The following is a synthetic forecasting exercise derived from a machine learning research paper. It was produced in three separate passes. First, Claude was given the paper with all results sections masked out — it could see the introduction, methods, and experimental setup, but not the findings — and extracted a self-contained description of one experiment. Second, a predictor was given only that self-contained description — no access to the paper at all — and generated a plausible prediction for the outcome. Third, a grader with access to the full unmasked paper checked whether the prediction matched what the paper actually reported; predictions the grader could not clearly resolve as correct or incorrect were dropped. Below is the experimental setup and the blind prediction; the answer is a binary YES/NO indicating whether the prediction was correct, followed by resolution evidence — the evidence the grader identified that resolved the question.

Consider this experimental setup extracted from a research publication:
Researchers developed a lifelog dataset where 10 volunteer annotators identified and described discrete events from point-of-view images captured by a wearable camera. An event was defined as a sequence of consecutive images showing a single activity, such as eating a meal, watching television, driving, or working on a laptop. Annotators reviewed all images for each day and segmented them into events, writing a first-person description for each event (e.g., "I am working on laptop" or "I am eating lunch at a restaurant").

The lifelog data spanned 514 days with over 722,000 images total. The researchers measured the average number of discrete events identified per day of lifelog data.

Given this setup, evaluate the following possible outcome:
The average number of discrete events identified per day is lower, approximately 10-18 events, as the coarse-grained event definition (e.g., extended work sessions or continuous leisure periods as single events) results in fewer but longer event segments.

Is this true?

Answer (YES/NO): NO